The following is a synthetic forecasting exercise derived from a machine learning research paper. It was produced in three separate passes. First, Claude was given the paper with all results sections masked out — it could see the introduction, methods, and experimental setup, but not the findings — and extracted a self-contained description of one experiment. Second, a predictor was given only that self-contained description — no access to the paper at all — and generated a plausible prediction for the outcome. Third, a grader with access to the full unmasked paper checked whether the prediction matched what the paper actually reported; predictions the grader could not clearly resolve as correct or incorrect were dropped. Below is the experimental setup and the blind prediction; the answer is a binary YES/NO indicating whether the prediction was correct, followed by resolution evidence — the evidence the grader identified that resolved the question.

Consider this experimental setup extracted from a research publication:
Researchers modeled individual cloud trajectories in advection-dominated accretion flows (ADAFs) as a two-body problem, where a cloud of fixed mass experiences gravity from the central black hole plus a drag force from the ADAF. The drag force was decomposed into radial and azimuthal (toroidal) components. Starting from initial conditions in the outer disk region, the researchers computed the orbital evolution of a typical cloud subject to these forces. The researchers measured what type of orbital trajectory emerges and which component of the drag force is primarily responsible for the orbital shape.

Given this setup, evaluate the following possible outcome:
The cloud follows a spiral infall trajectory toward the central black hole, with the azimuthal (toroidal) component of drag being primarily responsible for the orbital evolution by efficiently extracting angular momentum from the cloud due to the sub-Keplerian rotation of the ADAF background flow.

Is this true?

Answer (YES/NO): YES